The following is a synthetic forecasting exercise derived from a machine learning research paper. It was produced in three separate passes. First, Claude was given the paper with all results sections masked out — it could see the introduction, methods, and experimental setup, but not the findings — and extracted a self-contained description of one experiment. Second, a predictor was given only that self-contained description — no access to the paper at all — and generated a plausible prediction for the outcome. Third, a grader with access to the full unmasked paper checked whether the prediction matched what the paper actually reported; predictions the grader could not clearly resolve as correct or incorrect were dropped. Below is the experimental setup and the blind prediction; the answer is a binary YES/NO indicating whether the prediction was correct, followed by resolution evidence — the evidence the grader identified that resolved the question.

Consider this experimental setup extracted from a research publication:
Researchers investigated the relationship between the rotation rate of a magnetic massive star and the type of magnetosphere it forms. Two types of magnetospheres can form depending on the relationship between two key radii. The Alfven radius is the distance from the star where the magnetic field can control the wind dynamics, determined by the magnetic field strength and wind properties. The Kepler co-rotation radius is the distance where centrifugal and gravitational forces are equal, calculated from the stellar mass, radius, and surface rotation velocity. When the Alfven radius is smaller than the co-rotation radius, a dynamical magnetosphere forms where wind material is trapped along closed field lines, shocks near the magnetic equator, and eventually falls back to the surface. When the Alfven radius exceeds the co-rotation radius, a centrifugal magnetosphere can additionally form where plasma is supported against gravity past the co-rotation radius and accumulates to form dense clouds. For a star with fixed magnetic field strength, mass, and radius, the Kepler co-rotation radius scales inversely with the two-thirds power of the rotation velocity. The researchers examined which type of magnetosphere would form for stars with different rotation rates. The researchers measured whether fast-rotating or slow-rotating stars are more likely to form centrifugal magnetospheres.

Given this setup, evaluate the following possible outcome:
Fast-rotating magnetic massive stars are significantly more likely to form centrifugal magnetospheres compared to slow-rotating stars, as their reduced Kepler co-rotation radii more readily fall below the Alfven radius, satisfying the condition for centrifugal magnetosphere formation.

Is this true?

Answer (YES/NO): YES